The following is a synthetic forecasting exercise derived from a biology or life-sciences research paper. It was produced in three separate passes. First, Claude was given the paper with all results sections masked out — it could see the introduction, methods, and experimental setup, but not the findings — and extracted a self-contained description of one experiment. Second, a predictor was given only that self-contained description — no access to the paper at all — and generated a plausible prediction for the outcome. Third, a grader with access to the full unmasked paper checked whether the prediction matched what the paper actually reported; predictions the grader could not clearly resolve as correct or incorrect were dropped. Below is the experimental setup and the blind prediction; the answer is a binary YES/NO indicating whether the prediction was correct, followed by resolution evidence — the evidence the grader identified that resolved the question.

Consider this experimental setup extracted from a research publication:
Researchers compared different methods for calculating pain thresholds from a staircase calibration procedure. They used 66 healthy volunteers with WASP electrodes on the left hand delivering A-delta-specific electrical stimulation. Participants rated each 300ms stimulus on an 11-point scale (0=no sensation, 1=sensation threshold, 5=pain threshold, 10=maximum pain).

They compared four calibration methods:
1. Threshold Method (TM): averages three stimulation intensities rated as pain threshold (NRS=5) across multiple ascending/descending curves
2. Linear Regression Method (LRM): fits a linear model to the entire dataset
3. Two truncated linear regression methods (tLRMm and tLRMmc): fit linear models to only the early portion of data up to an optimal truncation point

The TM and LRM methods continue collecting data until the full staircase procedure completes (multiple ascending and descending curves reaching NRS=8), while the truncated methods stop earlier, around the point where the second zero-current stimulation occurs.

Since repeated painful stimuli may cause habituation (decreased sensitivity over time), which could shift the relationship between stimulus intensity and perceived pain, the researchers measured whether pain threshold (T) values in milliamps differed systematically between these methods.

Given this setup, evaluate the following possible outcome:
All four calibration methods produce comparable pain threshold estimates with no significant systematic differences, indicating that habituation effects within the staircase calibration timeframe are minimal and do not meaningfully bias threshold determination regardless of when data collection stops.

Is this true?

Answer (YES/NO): NO